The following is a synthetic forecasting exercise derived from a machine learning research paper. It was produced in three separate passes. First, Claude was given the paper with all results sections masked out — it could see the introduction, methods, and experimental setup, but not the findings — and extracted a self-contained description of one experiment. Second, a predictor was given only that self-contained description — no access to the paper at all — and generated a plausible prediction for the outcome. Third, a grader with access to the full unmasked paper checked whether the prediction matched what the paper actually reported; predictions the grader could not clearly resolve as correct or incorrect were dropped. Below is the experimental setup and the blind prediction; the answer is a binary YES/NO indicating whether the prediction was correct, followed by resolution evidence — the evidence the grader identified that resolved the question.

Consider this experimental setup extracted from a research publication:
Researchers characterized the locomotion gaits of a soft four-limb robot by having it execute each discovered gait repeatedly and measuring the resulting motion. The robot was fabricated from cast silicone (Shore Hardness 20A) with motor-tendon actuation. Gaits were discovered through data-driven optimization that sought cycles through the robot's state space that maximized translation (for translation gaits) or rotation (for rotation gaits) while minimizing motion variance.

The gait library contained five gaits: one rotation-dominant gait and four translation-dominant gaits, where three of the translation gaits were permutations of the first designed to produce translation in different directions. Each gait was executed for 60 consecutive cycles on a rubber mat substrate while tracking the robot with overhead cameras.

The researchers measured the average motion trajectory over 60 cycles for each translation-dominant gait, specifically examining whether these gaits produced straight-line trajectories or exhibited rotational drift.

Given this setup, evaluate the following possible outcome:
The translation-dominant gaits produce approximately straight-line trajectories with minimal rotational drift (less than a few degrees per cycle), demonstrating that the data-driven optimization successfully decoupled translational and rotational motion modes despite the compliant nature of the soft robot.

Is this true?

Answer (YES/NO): NO